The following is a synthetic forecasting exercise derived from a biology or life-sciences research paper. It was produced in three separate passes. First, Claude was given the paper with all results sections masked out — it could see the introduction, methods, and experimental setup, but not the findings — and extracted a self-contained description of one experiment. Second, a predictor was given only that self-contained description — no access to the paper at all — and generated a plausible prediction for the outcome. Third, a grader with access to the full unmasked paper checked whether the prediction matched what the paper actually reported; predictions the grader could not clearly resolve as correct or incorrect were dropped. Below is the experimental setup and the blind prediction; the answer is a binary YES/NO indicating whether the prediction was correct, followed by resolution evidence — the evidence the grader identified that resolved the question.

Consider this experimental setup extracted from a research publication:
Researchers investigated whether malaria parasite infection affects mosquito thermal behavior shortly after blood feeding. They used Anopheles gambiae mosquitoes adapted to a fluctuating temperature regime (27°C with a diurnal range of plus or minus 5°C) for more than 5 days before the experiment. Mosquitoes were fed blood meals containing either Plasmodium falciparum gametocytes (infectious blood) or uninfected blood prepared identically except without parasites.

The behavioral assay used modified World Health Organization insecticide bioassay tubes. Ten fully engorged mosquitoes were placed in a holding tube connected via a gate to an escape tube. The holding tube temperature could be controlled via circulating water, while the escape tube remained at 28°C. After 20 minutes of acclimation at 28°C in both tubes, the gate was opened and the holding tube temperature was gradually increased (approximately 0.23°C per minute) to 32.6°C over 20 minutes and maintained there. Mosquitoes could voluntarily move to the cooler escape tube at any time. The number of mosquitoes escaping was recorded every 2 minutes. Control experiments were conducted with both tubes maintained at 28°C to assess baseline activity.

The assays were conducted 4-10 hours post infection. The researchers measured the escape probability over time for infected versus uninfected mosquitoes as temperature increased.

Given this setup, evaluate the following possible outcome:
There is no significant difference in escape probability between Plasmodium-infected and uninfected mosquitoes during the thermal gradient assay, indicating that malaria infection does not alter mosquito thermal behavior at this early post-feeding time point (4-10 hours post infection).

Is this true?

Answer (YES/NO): YES